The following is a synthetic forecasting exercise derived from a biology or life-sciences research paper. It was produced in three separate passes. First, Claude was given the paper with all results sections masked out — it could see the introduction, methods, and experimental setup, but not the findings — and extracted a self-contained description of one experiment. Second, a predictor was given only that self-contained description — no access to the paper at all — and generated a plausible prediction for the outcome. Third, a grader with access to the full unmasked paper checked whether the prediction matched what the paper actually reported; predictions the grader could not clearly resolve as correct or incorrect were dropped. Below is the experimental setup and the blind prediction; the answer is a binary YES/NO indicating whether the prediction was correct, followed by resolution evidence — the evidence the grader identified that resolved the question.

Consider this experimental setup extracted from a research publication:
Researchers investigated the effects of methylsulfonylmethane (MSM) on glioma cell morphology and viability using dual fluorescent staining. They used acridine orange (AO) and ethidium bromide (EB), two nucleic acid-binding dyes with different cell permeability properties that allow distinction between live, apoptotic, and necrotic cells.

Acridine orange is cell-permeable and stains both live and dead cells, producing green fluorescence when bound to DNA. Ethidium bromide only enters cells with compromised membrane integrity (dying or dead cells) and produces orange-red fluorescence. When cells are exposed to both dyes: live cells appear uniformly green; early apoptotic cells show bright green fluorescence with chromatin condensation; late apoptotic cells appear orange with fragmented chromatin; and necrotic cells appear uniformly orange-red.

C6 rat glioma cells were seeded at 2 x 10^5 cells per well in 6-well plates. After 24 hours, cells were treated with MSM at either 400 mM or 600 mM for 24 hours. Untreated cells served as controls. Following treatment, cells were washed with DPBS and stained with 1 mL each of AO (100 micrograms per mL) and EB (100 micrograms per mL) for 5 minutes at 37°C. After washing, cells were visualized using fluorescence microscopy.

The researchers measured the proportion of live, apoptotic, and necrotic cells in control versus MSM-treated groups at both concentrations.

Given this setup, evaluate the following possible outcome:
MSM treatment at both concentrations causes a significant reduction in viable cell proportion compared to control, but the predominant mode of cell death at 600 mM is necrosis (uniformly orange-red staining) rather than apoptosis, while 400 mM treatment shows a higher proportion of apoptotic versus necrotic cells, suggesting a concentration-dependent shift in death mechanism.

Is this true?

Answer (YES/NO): NO